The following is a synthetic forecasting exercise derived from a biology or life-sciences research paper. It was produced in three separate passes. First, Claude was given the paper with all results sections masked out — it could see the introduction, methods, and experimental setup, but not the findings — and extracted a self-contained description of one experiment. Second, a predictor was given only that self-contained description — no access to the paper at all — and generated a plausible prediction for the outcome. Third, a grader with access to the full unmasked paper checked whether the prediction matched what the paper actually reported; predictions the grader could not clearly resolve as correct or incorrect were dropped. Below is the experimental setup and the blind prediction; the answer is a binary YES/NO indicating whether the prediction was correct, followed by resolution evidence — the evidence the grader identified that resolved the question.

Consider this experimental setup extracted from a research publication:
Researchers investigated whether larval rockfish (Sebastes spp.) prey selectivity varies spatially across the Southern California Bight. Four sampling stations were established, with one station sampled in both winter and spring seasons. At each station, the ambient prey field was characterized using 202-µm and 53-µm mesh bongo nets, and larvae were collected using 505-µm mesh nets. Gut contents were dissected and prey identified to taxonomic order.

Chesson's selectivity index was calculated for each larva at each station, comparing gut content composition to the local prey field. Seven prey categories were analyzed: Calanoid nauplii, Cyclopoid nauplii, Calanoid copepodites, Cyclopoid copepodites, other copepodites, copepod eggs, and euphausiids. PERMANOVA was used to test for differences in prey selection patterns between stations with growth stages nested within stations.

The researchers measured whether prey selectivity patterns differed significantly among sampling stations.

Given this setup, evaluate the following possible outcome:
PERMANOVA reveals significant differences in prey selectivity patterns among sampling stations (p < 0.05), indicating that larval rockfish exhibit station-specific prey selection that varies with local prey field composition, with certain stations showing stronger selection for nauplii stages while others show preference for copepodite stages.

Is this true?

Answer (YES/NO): NO